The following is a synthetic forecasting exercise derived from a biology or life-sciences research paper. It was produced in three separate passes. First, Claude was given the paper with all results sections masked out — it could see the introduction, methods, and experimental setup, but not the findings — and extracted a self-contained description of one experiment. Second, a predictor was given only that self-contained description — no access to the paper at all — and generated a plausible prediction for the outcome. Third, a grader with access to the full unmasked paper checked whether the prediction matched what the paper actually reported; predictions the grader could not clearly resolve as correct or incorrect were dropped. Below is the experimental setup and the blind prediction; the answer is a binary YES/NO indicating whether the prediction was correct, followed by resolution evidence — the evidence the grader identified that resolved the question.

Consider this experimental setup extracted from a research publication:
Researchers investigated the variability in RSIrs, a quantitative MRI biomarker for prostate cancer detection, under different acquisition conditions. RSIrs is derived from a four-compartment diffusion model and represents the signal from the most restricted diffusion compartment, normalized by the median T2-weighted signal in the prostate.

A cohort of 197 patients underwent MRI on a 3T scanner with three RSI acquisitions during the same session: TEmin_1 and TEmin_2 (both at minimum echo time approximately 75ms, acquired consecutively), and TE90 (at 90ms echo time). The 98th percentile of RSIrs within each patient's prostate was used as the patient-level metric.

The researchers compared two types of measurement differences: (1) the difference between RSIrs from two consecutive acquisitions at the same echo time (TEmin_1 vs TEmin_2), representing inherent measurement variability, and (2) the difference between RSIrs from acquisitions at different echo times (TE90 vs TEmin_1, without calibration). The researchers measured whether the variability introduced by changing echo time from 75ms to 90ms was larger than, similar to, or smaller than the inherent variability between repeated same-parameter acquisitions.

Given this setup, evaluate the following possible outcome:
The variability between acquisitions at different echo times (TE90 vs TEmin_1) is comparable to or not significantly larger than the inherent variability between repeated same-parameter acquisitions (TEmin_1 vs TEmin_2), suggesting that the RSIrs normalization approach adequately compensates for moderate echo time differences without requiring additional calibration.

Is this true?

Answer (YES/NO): NO